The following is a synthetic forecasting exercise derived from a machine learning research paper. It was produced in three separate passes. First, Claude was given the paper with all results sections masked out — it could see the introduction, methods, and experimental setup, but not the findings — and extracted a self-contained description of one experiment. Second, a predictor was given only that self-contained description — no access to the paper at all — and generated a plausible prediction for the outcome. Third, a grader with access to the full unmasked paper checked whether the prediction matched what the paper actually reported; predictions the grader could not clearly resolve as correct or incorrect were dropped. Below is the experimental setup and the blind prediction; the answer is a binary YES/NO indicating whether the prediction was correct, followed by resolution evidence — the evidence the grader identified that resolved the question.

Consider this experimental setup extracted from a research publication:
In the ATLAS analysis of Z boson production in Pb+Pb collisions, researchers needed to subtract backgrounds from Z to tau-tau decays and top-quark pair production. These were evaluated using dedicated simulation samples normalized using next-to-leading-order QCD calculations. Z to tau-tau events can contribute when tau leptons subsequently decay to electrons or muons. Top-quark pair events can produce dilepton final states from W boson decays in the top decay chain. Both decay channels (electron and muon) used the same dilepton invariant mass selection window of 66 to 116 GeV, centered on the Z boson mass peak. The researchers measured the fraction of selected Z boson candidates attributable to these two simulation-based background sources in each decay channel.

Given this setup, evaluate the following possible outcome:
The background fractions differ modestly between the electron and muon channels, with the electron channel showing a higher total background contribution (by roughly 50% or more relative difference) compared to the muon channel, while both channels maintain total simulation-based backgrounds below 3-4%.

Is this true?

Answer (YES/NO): NO